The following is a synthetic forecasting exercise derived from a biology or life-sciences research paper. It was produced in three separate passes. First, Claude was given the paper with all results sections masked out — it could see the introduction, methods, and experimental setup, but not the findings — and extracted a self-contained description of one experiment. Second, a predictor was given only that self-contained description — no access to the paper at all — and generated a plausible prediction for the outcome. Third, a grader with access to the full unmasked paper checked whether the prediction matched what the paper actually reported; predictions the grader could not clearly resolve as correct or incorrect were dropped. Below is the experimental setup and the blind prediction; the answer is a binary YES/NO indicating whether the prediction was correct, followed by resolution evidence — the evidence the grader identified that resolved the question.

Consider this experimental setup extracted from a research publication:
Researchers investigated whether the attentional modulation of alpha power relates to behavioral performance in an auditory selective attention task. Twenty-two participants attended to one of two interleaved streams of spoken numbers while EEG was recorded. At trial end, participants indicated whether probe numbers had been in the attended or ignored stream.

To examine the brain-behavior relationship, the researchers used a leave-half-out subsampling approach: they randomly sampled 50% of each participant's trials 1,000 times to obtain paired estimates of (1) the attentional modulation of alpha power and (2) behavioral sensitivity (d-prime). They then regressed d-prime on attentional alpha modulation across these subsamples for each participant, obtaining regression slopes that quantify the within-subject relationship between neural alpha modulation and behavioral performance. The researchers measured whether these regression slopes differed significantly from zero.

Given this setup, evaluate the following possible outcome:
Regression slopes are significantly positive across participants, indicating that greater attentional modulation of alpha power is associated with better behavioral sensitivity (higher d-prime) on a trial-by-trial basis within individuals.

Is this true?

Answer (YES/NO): NO